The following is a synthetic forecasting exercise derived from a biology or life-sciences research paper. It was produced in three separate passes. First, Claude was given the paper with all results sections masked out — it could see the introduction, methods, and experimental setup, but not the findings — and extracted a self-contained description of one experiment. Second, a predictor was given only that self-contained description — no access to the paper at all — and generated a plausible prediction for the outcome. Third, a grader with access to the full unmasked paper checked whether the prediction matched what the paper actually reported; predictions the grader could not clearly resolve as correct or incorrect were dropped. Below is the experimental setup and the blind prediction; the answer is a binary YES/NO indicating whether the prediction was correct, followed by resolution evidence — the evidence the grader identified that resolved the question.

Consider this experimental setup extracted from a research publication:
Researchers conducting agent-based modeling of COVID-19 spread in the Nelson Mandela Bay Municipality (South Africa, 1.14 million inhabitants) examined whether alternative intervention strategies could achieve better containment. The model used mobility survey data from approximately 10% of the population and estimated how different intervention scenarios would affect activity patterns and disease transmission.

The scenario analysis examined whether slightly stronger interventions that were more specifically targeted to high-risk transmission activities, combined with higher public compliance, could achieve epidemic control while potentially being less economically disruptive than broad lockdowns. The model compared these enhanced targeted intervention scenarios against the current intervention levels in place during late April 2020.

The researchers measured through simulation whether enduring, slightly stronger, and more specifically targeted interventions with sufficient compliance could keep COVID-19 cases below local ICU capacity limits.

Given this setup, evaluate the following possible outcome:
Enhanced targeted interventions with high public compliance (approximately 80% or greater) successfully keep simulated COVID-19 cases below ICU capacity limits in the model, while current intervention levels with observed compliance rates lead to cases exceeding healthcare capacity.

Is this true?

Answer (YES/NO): NO